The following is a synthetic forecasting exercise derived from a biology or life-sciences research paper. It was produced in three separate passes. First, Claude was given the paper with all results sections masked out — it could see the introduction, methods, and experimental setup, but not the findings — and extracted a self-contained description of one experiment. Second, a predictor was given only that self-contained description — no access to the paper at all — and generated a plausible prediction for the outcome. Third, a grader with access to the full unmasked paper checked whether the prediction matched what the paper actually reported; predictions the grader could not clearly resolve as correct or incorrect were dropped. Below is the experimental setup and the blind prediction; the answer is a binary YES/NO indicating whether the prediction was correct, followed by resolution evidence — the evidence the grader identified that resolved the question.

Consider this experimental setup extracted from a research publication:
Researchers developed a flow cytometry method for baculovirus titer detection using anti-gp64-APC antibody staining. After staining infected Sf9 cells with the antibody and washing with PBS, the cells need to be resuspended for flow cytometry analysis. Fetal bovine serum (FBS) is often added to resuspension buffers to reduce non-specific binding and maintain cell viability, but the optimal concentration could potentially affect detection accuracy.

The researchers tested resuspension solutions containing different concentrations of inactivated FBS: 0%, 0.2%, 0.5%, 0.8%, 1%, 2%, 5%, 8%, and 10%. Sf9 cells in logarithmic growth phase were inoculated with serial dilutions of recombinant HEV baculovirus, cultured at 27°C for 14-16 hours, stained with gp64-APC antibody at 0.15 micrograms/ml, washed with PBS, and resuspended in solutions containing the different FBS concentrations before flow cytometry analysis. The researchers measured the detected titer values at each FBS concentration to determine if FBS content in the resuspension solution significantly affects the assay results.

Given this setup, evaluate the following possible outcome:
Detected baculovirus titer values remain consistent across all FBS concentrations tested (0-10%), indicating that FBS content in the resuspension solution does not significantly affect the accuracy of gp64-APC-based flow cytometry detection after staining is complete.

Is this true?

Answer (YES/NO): YES